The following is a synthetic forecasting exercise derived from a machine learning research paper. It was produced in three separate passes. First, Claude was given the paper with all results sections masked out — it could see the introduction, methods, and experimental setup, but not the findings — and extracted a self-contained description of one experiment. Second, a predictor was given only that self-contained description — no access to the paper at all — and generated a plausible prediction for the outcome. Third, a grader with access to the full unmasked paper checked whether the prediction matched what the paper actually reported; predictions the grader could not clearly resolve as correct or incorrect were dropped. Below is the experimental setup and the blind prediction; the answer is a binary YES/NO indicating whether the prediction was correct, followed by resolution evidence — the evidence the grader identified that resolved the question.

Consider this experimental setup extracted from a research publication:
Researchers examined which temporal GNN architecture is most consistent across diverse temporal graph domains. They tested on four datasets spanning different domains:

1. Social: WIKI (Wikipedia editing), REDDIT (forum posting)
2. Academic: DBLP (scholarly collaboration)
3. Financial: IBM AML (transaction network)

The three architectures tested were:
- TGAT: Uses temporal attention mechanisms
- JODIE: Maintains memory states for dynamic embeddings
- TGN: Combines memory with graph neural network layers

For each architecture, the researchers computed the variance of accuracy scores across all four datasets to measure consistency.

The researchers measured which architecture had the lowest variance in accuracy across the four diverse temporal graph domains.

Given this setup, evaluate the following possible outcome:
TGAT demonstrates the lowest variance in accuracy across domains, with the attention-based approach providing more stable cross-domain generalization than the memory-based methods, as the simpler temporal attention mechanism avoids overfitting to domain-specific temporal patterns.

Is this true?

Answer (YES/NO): YES